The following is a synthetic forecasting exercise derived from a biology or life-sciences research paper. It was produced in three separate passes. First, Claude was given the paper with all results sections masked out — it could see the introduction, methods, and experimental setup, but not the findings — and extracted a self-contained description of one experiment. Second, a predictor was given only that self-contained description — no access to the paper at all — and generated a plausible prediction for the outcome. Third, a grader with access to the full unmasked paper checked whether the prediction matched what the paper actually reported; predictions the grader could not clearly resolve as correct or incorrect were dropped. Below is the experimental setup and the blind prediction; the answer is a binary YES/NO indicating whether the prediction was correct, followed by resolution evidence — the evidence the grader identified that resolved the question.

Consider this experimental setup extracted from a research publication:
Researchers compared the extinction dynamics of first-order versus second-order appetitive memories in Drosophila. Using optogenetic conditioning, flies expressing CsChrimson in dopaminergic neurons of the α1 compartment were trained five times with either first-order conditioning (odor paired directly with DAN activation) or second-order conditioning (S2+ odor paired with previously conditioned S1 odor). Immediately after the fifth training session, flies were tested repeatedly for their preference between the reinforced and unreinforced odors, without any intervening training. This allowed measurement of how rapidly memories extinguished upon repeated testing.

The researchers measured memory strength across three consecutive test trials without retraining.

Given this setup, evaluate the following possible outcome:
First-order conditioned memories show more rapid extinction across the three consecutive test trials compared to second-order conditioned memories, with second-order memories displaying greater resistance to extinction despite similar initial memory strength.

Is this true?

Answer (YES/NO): NO